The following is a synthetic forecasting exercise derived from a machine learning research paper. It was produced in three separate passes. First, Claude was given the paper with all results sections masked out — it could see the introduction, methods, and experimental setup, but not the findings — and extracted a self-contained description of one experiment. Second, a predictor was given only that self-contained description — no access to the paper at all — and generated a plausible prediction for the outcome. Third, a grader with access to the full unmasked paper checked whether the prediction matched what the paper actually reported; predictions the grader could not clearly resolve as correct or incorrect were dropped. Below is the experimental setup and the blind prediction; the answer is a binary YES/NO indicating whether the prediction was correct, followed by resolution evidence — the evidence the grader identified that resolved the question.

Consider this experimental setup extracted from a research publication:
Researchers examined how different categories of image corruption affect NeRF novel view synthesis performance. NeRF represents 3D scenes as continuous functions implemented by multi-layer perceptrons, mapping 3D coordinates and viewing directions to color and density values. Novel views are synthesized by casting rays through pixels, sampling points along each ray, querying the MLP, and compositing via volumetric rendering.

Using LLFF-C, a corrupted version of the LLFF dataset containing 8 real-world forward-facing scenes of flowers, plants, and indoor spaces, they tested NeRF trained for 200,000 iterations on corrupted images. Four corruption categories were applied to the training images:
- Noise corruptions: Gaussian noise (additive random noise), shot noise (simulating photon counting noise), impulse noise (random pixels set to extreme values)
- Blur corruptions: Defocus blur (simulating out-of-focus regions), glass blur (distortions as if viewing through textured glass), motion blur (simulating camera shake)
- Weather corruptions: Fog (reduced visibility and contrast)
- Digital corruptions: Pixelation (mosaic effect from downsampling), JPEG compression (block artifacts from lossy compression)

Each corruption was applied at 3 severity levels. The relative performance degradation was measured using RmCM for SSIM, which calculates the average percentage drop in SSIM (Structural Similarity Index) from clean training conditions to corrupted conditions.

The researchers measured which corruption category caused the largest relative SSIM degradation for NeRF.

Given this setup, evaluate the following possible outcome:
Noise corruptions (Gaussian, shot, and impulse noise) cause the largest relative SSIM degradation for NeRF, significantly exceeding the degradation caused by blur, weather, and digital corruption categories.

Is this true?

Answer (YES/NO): NO